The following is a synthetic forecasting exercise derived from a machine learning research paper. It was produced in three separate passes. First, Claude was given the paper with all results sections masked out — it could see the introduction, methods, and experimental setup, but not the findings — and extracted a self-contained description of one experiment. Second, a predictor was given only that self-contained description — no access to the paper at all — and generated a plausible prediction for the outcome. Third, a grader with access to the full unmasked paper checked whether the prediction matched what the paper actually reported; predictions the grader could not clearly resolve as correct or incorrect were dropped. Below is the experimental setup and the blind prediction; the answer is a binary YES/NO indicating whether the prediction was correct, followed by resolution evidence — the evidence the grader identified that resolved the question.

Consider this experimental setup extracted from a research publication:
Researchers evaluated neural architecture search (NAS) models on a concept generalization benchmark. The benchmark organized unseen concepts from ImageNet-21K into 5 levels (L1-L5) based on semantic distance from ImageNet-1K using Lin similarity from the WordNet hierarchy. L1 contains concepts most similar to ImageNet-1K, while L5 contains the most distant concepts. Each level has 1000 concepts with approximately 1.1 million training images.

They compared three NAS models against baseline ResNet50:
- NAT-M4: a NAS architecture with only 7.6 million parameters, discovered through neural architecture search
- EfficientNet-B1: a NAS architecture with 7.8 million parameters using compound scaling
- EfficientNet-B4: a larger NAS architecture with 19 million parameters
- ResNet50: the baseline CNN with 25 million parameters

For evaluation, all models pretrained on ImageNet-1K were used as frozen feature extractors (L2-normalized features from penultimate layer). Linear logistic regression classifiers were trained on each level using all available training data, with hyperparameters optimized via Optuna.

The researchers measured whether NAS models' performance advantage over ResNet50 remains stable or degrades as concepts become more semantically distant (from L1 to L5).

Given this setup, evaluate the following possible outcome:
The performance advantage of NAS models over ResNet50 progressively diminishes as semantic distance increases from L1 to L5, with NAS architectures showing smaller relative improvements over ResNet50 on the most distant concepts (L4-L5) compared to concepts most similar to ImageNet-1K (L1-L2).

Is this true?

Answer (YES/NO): NO